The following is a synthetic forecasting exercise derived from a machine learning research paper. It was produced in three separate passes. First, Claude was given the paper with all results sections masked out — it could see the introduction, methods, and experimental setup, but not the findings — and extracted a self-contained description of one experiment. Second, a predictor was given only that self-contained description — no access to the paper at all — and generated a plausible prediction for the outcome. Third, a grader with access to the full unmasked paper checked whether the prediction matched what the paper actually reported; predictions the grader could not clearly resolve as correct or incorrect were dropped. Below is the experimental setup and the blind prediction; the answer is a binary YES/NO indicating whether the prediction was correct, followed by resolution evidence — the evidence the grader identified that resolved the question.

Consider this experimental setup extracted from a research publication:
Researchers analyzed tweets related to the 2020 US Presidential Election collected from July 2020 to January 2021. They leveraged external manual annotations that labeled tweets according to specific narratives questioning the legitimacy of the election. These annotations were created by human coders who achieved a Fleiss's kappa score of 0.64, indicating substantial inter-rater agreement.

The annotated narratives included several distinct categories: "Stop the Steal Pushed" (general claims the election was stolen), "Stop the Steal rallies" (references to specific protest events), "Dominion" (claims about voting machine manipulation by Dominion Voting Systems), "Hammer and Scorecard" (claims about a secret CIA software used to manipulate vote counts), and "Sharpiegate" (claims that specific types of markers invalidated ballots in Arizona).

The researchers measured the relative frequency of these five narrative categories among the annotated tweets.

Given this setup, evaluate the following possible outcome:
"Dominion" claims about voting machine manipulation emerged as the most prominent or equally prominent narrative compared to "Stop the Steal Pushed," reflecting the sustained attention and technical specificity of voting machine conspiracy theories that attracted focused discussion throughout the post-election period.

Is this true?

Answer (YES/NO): NO